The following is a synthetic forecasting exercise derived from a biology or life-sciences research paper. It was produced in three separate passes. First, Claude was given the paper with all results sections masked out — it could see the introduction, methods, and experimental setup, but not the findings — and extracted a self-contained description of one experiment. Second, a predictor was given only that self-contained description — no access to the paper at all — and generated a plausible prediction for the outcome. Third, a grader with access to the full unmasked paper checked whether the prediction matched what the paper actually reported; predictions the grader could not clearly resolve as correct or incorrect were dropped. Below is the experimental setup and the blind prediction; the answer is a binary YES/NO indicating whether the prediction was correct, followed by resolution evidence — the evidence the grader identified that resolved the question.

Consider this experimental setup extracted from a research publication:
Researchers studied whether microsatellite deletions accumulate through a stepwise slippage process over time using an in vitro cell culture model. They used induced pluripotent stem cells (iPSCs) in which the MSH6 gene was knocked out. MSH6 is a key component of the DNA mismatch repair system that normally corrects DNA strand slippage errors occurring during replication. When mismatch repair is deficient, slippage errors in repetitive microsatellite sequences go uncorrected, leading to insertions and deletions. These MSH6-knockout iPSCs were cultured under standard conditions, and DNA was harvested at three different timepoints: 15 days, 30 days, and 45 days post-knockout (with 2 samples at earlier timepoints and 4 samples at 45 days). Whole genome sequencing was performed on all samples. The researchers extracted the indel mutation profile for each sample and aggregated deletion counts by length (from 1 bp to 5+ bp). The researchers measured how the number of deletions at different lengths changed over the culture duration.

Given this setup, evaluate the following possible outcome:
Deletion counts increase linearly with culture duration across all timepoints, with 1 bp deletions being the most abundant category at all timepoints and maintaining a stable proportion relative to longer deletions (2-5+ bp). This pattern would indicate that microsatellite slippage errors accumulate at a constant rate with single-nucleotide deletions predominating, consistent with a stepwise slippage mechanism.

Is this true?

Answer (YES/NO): NO